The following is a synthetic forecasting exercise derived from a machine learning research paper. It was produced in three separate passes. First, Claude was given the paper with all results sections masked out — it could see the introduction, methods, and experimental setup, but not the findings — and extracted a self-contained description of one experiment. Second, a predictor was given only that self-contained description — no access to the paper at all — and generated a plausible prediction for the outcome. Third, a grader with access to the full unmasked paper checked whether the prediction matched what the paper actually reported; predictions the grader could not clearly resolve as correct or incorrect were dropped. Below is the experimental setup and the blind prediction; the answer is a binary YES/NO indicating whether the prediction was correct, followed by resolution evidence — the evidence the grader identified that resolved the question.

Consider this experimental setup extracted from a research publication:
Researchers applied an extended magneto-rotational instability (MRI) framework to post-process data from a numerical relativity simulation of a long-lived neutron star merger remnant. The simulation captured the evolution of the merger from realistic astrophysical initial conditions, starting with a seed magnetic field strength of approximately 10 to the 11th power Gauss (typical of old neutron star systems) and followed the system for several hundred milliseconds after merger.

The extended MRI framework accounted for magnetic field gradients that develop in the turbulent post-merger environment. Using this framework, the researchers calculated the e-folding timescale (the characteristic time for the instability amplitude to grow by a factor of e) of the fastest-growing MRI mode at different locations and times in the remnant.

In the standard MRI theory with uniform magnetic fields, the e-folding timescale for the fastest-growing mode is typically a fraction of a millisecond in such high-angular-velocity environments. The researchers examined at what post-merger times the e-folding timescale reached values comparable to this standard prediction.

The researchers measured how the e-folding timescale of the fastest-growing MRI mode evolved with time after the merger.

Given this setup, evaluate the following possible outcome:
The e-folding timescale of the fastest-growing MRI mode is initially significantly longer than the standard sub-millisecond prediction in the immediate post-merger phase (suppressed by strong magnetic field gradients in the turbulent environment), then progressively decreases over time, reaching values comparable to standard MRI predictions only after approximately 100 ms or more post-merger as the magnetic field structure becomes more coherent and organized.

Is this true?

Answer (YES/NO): YES